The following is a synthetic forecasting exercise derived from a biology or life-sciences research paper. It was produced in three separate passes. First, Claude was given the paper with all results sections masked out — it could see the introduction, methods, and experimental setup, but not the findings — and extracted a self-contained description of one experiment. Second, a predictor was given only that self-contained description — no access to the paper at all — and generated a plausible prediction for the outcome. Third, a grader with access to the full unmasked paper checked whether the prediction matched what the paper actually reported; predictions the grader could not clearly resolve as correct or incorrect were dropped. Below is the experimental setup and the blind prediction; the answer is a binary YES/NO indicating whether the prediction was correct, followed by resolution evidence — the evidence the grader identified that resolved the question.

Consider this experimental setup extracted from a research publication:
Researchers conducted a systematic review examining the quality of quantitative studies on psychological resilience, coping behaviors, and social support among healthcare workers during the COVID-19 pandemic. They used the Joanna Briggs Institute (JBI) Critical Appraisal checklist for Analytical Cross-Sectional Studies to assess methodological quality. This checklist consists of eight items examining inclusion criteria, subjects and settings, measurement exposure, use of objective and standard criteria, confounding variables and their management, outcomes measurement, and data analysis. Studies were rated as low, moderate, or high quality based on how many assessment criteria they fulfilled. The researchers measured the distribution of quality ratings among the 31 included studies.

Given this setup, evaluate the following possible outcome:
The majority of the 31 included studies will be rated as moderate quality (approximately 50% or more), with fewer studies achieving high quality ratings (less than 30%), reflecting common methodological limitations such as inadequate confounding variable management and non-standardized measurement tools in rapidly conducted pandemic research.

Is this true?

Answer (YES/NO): YES